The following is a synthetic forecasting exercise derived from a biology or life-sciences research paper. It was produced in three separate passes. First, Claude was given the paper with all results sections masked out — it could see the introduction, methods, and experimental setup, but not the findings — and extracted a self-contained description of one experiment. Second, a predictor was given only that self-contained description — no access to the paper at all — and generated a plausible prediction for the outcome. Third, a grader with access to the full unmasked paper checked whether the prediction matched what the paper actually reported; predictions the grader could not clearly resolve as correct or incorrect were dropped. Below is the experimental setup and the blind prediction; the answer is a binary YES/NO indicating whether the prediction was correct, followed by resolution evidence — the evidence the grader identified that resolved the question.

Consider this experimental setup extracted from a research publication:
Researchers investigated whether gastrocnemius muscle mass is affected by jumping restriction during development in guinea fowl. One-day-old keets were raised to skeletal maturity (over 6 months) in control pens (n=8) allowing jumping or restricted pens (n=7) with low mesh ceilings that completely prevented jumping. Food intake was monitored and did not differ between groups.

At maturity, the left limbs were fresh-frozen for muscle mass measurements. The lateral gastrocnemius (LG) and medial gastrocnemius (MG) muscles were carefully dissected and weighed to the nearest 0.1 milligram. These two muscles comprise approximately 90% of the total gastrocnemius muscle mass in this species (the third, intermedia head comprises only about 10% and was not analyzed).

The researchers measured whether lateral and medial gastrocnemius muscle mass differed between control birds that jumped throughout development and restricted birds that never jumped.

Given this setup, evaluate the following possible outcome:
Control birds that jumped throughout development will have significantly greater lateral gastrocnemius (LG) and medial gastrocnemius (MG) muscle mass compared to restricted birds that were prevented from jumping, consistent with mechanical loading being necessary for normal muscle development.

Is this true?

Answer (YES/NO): NO